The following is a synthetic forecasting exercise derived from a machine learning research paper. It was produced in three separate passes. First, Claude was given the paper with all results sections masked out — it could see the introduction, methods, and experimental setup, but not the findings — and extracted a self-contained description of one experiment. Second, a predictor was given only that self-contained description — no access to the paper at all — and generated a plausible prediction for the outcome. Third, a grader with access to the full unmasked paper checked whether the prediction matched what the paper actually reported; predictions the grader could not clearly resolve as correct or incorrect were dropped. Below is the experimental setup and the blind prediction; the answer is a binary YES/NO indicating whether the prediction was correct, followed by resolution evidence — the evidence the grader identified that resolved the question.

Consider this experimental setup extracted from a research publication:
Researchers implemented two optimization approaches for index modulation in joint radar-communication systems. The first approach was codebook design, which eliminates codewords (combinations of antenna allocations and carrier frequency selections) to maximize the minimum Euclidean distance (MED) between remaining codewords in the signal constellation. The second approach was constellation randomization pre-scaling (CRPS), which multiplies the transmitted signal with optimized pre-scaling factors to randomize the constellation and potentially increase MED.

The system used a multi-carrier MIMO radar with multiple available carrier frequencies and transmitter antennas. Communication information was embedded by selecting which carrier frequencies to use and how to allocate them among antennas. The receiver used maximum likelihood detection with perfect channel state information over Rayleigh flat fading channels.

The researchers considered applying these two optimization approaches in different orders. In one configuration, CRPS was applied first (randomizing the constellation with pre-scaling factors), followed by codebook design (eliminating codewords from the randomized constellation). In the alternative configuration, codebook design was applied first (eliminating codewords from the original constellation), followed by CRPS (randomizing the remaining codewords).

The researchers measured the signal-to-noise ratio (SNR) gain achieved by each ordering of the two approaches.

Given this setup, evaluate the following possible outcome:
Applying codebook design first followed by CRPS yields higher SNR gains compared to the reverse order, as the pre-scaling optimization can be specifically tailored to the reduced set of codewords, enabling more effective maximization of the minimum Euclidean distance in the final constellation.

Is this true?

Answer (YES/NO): NO